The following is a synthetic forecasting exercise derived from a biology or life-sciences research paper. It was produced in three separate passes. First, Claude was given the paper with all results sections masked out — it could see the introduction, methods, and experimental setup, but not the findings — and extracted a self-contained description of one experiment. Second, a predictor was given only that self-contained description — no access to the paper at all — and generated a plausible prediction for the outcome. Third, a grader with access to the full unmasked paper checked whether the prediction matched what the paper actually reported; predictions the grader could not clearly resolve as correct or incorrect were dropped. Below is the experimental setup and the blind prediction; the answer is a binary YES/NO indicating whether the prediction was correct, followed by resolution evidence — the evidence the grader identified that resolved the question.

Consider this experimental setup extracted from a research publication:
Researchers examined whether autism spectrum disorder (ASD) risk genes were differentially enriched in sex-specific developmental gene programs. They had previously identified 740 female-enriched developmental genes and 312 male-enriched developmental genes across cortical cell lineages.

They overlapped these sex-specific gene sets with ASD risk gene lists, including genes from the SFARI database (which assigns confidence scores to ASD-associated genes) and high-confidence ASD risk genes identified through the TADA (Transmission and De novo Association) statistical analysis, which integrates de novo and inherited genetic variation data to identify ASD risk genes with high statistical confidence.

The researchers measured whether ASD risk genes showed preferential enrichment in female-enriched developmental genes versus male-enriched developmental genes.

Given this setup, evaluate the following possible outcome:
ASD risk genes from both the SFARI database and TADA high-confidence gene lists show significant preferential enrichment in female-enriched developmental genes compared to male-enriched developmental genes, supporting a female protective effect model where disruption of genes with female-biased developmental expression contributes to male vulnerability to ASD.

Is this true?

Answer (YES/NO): YES